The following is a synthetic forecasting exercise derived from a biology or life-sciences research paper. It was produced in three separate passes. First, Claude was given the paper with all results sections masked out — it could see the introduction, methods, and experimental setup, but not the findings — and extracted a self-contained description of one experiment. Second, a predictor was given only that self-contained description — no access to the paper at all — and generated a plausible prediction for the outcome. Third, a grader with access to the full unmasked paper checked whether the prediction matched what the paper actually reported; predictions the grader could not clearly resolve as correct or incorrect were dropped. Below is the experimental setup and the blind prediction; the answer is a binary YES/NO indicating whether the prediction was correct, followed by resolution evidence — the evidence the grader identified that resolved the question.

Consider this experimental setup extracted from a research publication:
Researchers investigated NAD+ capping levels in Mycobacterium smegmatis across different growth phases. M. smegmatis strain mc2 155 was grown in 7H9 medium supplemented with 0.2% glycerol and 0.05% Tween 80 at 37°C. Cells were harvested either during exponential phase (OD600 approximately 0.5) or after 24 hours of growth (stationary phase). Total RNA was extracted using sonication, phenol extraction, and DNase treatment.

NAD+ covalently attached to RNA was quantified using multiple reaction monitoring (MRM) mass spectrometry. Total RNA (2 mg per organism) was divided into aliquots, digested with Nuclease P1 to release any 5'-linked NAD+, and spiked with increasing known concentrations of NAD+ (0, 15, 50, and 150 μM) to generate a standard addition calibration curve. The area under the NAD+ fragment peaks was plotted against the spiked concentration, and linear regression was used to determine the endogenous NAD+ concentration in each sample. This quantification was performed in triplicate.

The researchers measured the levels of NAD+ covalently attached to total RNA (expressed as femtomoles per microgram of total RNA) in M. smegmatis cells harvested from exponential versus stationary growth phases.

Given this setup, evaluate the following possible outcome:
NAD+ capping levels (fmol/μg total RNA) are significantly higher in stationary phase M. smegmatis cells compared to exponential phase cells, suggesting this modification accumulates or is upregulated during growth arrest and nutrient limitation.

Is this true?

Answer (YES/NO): YES